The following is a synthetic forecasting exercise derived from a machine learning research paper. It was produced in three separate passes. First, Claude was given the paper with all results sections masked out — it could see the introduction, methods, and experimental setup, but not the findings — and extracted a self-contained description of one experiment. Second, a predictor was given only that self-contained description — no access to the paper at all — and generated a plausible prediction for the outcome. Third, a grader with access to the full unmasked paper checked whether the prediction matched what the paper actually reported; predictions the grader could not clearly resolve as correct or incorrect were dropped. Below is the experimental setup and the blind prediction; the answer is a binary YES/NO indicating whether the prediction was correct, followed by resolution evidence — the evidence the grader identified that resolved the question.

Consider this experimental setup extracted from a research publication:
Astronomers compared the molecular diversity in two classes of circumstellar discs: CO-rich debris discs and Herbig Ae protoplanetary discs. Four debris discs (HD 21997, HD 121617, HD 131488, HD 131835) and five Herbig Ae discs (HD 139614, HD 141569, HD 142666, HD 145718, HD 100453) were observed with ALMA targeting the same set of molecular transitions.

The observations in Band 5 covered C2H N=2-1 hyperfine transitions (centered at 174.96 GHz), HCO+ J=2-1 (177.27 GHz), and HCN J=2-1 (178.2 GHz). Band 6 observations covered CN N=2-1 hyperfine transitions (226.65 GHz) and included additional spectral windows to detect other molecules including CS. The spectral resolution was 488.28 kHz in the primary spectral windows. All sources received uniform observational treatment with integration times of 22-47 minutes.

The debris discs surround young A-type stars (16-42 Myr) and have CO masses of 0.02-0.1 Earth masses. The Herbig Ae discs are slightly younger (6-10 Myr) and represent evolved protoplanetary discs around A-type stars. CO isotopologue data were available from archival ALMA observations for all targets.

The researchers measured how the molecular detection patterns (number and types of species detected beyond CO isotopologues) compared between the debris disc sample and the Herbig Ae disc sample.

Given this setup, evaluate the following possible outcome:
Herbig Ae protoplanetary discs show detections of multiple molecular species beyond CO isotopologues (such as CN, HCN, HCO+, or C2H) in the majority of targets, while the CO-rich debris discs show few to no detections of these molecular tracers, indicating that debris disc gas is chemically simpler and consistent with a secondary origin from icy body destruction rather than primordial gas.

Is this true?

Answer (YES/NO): YES